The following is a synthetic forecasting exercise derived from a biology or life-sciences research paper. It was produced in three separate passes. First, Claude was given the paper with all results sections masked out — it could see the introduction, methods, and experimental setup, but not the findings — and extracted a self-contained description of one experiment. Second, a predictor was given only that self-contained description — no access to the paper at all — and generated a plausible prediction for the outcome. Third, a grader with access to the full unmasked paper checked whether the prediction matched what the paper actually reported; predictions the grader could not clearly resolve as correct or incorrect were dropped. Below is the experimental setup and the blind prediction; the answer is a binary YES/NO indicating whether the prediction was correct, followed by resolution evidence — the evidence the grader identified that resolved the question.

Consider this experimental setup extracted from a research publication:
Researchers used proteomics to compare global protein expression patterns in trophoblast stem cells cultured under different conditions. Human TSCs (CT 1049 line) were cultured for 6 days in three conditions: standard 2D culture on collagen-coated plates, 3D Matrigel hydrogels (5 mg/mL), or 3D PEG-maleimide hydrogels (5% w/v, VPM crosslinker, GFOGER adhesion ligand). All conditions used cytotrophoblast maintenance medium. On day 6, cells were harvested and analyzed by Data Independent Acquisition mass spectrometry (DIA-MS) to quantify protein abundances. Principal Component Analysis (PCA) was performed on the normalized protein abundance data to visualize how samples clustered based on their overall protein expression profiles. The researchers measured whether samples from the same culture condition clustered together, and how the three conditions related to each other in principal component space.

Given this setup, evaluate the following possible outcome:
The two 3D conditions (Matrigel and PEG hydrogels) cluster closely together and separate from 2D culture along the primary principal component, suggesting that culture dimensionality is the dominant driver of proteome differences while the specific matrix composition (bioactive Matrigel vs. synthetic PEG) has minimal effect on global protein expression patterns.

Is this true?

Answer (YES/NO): NO